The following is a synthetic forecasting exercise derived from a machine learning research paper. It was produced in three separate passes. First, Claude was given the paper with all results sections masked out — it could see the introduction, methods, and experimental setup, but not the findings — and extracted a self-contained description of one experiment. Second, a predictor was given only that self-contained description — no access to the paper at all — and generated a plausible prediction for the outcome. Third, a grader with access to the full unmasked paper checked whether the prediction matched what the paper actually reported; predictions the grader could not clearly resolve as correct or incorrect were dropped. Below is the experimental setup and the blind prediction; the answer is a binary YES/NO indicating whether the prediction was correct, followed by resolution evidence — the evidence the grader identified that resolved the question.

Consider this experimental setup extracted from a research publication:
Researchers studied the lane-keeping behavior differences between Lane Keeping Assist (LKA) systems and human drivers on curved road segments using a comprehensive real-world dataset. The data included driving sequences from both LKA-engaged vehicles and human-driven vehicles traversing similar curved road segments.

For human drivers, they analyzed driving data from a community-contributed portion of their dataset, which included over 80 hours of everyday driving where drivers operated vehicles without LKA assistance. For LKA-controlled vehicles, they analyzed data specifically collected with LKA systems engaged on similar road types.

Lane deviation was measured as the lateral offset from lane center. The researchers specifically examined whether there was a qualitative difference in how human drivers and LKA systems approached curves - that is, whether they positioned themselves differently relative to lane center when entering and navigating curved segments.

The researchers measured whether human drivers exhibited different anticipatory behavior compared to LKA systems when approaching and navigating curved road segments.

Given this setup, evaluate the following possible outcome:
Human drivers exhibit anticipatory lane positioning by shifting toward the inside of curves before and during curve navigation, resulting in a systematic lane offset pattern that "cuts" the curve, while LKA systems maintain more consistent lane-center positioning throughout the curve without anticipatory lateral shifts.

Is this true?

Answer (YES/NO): YES